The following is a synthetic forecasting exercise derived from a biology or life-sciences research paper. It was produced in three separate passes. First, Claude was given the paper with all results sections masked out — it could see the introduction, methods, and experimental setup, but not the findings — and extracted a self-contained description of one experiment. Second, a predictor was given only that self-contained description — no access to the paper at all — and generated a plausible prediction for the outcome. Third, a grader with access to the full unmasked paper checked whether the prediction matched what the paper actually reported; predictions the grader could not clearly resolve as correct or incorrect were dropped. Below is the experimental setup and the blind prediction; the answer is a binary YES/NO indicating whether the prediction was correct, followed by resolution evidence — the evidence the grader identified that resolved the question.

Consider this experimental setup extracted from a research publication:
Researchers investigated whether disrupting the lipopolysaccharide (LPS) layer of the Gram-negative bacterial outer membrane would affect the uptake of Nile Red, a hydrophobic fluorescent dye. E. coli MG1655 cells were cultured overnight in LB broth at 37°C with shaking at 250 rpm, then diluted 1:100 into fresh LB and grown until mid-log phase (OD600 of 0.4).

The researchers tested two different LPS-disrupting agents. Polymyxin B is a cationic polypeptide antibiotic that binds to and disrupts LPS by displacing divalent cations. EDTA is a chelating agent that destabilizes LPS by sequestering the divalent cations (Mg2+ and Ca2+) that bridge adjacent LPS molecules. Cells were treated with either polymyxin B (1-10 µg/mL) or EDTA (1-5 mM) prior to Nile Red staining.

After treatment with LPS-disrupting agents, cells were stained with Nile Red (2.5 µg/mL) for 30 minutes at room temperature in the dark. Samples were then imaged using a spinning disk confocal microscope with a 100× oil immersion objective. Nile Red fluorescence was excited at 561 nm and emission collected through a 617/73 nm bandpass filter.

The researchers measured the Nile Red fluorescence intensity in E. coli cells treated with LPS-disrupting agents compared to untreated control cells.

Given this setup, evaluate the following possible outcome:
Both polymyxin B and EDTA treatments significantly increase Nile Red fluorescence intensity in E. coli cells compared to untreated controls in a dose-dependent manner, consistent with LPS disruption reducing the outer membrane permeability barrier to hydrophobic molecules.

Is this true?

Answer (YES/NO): YES